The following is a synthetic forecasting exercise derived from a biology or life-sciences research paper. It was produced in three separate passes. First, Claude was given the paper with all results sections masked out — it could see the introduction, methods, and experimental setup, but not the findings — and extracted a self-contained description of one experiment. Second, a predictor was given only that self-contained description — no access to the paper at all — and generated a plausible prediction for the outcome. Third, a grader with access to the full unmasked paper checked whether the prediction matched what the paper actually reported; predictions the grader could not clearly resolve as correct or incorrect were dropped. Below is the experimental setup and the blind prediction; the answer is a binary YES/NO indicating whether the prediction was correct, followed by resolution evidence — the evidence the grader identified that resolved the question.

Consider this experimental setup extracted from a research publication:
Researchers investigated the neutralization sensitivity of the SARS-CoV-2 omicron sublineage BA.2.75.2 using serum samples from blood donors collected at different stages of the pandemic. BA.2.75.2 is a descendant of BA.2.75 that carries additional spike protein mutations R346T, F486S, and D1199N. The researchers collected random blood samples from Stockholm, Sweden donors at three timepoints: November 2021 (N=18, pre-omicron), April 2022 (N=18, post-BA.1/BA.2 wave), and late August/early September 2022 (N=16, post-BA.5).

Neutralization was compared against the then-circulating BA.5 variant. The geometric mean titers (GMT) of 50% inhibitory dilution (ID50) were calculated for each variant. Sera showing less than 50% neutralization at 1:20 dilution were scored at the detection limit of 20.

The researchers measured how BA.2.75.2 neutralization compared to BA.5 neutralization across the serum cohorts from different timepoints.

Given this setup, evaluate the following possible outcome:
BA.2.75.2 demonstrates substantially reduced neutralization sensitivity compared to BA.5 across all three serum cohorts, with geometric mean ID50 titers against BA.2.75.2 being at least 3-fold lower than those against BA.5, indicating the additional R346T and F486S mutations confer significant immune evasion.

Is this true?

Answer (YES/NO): YES